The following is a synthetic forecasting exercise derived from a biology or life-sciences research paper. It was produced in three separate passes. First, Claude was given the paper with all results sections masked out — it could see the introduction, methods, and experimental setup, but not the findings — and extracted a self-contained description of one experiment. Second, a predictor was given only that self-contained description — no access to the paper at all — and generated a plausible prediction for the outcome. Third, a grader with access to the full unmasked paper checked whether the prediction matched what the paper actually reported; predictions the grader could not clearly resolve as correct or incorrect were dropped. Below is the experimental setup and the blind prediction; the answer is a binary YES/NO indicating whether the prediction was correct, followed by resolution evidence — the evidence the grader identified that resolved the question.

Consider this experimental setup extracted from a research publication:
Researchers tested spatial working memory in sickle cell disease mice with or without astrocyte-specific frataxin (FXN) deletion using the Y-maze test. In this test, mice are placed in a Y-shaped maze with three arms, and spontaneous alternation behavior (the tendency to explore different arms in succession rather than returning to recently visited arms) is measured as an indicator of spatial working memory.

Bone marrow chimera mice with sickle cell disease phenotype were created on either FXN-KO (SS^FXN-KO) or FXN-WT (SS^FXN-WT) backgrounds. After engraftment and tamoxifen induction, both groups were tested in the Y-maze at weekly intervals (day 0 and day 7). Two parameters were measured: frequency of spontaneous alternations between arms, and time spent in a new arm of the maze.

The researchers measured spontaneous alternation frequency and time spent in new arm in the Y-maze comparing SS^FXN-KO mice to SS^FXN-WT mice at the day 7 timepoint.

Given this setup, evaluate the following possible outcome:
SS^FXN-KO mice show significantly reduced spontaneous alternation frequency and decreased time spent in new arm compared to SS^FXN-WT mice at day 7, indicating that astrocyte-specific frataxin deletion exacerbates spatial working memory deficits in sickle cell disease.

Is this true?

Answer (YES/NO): NO